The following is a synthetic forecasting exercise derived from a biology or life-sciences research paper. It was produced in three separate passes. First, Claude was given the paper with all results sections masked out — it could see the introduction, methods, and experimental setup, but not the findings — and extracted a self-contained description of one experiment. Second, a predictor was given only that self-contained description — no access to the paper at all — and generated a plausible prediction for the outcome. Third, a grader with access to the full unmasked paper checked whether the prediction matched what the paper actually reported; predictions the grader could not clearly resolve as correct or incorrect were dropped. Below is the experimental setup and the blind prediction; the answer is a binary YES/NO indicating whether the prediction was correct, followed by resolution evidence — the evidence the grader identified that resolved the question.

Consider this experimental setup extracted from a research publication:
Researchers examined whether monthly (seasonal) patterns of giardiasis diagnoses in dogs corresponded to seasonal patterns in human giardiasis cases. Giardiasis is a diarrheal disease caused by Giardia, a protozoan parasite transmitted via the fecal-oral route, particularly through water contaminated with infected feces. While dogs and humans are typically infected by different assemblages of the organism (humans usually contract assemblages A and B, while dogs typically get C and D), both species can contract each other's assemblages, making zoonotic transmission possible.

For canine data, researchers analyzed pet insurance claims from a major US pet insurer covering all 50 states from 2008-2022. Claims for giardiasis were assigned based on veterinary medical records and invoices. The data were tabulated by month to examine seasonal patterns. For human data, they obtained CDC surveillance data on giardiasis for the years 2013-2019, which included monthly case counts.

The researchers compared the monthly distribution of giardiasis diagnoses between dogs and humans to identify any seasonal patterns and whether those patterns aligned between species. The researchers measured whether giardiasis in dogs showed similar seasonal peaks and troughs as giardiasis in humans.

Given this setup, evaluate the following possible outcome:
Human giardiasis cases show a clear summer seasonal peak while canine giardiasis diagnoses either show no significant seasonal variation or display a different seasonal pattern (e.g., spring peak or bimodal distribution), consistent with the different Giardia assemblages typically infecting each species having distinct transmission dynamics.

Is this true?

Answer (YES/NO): YES